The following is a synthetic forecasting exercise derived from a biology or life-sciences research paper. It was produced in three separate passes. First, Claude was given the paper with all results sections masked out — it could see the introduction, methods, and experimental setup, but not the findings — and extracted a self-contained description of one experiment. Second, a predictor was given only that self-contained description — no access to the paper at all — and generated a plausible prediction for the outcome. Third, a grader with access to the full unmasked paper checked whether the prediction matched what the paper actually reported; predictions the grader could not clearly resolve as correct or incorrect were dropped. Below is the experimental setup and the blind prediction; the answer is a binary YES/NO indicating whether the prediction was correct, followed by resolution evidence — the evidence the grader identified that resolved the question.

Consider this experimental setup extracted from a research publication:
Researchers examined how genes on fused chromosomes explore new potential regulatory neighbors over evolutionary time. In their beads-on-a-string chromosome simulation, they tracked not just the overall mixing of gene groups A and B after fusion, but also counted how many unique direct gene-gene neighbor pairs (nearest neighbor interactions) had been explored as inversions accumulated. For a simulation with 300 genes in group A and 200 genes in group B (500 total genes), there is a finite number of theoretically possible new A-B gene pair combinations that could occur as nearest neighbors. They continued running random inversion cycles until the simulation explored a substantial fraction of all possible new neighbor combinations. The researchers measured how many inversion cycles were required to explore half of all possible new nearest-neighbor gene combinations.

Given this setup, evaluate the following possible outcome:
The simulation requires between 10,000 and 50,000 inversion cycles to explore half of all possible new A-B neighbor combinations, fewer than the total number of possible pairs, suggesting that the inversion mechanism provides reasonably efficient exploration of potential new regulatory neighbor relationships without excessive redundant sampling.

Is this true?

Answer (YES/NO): NO